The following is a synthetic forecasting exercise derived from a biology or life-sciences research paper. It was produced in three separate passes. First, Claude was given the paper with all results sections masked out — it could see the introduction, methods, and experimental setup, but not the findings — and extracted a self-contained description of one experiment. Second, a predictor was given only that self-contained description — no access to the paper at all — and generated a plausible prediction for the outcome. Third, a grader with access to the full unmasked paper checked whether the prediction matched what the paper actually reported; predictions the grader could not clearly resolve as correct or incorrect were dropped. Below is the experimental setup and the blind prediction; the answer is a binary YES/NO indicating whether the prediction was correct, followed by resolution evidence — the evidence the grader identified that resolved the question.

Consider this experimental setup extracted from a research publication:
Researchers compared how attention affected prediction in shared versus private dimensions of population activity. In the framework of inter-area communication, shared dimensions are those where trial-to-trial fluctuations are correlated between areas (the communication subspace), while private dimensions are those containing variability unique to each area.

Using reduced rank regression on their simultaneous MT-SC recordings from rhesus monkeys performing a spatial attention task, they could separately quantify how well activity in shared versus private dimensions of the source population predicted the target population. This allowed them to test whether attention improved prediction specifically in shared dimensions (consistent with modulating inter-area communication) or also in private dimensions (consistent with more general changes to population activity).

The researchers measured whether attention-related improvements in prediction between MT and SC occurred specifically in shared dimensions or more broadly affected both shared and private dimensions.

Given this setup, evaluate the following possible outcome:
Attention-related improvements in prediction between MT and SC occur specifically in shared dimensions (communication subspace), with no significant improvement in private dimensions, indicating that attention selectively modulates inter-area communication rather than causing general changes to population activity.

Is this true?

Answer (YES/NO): YES